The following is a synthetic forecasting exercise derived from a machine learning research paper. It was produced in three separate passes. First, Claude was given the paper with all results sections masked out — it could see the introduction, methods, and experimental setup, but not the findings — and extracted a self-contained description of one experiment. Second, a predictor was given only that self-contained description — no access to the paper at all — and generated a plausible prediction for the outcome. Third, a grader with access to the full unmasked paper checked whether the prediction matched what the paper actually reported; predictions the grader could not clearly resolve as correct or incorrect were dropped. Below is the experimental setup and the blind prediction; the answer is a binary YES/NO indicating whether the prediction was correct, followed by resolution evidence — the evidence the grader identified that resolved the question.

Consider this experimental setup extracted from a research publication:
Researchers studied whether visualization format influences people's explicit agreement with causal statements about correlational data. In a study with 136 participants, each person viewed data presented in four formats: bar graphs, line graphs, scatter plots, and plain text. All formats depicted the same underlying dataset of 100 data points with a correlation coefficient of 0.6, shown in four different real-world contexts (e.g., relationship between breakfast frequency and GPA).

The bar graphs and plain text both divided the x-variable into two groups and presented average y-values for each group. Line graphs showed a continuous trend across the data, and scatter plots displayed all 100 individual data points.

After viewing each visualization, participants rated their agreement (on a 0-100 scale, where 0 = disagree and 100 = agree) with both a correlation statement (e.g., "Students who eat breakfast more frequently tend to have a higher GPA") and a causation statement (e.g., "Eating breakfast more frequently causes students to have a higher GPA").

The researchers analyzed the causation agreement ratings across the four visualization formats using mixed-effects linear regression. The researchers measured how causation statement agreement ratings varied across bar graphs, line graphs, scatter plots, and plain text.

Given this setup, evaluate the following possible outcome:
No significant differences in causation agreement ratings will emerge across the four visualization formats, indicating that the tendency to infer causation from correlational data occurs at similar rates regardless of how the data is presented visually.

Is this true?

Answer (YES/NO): NO